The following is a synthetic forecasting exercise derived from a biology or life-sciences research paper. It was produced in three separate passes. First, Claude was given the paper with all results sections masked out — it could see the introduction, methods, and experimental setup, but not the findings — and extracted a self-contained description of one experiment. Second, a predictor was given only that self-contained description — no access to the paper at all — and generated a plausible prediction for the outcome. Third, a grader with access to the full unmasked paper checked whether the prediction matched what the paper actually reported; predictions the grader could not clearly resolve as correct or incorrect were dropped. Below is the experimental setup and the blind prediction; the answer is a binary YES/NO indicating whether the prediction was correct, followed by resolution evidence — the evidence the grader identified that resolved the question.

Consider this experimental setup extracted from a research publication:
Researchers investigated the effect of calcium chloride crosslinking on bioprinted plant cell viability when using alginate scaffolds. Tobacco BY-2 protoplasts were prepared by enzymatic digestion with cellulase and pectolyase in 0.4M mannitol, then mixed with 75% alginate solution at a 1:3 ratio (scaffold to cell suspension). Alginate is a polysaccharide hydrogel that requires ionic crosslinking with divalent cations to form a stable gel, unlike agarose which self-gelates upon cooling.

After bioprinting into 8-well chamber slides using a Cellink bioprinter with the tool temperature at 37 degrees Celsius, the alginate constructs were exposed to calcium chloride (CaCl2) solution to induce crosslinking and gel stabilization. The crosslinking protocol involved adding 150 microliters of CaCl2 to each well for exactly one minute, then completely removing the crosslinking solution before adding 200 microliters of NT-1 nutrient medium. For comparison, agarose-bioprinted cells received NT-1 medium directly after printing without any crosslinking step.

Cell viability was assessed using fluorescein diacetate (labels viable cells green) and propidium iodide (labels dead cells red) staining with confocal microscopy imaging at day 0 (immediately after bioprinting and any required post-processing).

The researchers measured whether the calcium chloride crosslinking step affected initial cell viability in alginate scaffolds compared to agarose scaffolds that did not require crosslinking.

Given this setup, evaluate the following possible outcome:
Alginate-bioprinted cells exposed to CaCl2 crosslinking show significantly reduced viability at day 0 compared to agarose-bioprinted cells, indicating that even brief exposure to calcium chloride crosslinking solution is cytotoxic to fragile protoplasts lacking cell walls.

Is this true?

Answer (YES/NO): NO